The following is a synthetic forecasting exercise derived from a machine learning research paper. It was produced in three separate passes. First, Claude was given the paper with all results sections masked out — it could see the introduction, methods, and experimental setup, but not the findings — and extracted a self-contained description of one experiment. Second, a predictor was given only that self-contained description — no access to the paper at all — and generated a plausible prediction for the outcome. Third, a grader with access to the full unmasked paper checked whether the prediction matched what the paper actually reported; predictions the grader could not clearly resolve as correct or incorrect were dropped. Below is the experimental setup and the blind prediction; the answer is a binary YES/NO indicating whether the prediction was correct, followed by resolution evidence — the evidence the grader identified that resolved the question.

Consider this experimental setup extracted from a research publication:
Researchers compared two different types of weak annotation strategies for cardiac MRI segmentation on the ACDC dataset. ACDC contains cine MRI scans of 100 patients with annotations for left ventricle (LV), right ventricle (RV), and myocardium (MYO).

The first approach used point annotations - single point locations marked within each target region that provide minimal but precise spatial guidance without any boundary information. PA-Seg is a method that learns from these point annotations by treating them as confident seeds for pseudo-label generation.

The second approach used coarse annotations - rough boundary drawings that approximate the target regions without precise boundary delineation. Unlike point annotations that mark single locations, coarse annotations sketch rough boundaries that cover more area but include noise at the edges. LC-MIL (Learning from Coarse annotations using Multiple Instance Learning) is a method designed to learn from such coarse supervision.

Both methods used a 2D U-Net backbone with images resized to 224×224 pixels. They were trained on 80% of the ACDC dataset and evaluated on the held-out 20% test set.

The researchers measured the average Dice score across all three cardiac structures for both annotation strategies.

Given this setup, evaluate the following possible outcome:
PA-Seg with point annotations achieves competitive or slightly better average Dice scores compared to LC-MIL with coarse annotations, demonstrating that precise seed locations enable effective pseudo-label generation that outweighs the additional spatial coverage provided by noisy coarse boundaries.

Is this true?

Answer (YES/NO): YES